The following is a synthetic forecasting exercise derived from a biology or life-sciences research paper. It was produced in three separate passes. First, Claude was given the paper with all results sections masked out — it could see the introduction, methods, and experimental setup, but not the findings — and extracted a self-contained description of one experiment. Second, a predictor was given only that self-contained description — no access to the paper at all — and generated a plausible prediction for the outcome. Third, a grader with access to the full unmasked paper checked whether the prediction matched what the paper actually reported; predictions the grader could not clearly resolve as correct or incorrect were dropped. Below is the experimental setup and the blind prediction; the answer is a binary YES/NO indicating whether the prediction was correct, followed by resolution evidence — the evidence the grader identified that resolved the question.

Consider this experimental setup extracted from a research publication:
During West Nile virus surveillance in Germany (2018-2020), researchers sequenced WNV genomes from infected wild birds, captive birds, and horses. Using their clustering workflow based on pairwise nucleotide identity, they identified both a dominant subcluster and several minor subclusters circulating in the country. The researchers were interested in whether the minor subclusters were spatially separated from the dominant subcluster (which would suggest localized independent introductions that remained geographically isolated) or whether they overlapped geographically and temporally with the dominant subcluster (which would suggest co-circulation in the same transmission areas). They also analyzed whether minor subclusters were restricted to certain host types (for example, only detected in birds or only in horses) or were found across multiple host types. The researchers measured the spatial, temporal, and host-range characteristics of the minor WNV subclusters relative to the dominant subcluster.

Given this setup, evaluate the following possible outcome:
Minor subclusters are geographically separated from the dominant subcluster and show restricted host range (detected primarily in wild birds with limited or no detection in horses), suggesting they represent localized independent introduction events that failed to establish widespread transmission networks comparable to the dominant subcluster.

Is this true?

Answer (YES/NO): NO